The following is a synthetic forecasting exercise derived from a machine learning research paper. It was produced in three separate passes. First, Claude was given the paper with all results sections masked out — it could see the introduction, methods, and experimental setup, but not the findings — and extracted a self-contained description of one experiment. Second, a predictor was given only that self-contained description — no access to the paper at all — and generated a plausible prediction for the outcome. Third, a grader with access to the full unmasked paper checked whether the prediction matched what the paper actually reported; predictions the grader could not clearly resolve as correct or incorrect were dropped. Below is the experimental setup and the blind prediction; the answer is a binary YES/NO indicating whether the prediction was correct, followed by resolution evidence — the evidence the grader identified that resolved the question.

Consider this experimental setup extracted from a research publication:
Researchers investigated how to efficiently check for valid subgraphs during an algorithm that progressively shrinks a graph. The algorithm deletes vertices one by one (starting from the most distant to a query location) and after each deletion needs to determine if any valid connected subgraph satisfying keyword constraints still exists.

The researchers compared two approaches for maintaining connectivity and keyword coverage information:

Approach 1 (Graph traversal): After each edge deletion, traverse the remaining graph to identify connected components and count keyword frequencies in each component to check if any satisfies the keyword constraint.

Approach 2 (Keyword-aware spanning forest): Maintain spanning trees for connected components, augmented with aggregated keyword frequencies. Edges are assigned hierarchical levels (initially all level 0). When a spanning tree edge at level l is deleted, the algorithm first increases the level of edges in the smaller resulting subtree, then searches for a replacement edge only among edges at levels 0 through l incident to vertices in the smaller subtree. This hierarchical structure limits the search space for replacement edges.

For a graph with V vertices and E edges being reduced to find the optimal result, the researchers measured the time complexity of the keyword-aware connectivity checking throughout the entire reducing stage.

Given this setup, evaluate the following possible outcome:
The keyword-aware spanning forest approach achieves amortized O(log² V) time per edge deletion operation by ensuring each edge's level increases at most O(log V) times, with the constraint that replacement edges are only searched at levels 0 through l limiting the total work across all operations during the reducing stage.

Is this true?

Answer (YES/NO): YES